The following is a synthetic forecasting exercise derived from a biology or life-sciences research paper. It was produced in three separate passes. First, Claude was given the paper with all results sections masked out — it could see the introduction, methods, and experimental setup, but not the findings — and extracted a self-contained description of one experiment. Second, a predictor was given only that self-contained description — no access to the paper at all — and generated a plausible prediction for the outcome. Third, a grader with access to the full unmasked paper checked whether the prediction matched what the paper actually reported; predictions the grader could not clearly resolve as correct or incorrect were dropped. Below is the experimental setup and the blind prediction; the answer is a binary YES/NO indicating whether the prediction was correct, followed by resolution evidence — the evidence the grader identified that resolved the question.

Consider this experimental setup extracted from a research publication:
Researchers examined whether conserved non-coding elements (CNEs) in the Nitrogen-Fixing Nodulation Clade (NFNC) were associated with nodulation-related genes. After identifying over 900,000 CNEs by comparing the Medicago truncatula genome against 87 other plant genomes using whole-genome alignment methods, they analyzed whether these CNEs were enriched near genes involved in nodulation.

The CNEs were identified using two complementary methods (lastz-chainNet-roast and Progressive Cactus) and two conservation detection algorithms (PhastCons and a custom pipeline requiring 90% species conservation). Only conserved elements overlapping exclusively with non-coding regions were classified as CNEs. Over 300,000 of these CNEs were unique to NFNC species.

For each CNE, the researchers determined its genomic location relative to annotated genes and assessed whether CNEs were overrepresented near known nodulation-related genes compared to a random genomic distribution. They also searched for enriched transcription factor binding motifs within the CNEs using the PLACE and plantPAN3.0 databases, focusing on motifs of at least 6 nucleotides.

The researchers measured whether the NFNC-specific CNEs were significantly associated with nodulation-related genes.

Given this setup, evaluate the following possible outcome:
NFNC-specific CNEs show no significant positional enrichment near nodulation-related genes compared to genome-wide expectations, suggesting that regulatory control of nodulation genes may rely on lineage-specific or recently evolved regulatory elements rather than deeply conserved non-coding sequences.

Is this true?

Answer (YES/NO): NO